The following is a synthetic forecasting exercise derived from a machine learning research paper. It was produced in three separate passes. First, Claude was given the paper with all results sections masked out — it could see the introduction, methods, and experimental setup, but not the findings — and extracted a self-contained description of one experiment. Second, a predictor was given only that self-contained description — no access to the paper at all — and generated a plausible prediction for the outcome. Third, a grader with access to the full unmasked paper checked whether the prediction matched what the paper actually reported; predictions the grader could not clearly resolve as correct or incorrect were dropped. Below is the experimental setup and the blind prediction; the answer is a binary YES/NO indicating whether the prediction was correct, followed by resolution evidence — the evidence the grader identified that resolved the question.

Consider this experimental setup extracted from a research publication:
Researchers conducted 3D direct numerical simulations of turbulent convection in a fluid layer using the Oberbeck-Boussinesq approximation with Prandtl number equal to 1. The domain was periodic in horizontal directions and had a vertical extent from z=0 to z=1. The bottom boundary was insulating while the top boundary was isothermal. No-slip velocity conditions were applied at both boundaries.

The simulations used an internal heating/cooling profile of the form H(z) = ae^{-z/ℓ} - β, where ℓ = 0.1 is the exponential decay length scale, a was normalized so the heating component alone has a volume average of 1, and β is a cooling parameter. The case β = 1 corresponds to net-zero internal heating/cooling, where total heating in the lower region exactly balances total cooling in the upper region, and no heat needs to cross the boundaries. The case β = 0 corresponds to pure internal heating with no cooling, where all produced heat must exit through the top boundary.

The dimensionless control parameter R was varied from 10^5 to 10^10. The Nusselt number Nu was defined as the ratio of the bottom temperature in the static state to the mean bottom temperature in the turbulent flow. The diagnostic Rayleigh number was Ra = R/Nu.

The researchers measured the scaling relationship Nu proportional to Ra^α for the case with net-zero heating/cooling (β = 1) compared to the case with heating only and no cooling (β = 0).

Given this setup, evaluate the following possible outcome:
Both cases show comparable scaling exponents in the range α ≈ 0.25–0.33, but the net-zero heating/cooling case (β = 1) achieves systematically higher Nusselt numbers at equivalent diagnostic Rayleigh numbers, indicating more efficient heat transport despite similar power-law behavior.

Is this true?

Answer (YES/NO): NO